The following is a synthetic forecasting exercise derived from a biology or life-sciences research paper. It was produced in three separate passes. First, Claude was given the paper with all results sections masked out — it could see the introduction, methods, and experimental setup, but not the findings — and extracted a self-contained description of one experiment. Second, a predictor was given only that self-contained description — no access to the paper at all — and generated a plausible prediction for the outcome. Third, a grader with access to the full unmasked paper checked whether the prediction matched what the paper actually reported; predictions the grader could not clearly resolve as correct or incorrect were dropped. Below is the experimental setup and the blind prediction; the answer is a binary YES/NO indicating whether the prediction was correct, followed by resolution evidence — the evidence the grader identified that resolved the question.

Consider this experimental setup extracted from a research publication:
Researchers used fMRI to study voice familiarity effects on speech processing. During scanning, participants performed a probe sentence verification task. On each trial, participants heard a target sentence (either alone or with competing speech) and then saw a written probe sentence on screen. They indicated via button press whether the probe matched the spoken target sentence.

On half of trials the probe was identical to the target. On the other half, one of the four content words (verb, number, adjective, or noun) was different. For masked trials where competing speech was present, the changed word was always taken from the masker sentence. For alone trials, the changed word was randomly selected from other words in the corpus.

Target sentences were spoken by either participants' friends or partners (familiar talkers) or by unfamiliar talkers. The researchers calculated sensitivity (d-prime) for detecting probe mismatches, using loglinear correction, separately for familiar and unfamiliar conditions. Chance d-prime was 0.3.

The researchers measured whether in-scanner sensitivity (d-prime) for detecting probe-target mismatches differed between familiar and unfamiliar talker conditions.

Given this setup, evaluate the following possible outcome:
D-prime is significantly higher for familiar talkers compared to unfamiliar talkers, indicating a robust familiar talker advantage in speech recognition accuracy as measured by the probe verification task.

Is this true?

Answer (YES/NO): NO